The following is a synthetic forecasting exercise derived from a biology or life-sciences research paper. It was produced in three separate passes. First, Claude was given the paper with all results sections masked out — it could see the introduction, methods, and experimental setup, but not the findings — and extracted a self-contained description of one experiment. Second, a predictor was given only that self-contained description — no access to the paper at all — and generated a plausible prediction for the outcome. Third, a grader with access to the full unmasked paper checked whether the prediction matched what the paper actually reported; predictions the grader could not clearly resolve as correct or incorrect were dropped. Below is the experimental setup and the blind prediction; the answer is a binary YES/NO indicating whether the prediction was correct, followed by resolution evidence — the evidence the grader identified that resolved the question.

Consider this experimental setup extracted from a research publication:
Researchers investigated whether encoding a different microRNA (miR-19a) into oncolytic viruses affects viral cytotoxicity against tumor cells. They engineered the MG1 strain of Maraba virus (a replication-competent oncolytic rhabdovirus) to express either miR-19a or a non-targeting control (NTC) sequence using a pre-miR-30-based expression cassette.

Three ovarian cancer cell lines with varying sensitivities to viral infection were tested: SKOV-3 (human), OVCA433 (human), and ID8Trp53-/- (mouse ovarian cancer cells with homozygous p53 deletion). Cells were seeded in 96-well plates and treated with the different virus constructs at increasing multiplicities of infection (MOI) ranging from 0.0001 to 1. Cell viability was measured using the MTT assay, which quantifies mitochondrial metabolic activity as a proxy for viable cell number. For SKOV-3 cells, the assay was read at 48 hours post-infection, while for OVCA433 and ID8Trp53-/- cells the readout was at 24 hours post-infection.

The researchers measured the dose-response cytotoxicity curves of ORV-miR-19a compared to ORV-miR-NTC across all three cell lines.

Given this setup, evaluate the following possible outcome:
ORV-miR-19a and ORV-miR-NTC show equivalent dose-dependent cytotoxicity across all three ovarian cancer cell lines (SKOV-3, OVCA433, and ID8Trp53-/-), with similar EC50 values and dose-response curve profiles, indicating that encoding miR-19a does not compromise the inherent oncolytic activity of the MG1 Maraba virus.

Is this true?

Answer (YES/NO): YES